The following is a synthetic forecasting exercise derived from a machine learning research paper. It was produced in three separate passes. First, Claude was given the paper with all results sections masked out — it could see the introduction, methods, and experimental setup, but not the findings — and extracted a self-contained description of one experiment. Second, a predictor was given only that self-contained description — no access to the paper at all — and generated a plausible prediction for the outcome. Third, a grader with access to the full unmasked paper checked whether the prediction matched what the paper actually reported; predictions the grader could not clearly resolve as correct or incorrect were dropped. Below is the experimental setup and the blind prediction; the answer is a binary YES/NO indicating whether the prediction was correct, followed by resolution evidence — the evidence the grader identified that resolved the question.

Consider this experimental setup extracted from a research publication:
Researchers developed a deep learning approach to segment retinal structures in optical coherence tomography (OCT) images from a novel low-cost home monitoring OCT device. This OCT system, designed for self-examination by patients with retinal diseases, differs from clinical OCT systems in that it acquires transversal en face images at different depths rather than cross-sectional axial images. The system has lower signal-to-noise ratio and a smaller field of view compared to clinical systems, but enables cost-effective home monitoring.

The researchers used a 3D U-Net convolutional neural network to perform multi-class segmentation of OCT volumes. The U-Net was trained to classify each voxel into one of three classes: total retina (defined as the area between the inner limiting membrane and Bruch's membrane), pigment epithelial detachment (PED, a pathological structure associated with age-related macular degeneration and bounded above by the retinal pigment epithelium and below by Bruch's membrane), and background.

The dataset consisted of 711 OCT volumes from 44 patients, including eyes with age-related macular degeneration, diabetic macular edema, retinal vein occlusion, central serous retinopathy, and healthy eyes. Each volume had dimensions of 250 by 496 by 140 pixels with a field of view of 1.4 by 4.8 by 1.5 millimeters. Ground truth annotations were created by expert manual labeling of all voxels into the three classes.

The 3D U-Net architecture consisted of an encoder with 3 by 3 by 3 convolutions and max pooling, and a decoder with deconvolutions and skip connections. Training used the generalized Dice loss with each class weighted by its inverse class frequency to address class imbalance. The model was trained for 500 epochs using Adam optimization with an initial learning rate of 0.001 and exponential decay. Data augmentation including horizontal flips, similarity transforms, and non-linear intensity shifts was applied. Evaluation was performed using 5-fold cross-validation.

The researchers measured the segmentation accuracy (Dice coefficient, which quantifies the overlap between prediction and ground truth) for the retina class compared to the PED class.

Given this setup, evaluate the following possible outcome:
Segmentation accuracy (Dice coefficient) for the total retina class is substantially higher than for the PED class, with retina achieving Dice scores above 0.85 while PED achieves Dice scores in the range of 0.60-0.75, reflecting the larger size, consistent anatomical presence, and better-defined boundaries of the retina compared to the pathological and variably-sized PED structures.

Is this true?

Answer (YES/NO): NO